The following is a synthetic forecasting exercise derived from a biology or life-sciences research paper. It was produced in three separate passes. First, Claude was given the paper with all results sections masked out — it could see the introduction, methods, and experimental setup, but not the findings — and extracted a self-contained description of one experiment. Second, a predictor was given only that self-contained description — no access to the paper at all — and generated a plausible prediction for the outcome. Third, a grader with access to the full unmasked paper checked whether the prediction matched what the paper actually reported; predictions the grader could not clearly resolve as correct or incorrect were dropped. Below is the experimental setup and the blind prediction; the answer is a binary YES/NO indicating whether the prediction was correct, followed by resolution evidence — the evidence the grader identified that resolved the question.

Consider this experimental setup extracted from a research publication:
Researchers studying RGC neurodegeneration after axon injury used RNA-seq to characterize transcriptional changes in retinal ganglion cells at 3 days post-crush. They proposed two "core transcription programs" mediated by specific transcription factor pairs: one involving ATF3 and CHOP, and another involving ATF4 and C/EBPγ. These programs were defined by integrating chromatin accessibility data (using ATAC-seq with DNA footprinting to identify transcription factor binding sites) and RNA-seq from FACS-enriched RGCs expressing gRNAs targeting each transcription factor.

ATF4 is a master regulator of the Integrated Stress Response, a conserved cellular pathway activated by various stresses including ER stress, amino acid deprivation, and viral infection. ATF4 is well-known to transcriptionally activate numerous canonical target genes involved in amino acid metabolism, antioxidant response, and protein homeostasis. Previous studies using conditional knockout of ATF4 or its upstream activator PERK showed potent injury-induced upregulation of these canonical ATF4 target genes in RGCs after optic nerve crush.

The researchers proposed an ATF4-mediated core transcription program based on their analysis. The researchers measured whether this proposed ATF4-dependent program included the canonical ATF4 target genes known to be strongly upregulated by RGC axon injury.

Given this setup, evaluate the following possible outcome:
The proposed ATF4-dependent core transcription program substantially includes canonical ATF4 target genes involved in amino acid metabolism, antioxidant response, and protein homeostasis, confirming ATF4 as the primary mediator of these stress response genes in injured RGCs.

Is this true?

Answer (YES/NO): NO